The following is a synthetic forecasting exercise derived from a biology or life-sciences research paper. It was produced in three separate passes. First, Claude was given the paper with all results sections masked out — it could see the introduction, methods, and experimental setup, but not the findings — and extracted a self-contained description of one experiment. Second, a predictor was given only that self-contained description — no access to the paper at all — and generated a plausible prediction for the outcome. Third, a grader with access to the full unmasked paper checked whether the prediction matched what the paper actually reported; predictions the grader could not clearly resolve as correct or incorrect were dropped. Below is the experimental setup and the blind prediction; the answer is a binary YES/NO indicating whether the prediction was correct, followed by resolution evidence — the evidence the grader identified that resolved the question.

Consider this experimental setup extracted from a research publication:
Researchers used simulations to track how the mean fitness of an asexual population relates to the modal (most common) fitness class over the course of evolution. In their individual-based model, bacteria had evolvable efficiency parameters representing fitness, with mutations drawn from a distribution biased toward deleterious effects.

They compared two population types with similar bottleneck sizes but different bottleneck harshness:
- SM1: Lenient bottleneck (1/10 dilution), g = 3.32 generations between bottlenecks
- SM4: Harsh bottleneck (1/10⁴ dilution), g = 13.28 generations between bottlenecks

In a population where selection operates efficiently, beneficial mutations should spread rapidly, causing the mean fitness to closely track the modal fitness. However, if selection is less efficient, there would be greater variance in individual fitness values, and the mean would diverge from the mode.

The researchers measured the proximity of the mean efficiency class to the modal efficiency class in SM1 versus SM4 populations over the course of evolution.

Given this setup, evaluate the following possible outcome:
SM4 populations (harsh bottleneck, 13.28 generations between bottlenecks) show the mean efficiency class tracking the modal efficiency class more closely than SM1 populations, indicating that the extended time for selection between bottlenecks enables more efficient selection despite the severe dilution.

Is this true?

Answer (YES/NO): NO